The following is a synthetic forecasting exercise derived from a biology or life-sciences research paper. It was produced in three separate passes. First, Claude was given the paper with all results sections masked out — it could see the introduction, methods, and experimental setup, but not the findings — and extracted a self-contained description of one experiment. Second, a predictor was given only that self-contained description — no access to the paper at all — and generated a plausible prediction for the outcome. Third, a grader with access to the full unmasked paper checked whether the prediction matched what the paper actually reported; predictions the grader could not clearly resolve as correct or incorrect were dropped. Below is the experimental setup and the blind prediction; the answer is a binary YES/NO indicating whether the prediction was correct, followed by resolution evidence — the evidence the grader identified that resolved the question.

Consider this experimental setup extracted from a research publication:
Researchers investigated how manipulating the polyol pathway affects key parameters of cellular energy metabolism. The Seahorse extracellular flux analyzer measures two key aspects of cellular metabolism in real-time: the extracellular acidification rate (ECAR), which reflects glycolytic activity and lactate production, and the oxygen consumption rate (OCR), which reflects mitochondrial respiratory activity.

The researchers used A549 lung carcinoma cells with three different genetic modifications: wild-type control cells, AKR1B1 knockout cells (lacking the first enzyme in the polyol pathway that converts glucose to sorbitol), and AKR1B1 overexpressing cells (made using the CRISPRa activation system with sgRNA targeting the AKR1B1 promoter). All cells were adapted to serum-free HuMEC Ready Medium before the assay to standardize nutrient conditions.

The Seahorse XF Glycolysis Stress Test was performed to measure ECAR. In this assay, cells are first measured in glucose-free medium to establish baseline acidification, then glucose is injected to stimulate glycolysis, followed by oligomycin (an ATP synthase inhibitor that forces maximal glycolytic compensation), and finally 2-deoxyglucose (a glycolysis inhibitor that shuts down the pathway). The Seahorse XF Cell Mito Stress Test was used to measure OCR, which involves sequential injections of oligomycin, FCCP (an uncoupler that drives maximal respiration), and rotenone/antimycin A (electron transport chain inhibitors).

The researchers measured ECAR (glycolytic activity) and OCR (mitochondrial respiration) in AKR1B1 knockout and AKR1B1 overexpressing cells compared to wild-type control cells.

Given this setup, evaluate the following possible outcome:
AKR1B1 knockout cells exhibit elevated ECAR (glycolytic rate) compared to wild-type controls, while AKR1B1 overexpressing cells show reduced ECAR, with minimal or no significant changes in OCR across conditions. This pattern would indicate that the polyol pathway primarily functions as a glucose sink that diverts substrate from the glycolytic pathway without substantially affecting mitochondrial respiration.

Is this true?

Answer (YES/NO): NO